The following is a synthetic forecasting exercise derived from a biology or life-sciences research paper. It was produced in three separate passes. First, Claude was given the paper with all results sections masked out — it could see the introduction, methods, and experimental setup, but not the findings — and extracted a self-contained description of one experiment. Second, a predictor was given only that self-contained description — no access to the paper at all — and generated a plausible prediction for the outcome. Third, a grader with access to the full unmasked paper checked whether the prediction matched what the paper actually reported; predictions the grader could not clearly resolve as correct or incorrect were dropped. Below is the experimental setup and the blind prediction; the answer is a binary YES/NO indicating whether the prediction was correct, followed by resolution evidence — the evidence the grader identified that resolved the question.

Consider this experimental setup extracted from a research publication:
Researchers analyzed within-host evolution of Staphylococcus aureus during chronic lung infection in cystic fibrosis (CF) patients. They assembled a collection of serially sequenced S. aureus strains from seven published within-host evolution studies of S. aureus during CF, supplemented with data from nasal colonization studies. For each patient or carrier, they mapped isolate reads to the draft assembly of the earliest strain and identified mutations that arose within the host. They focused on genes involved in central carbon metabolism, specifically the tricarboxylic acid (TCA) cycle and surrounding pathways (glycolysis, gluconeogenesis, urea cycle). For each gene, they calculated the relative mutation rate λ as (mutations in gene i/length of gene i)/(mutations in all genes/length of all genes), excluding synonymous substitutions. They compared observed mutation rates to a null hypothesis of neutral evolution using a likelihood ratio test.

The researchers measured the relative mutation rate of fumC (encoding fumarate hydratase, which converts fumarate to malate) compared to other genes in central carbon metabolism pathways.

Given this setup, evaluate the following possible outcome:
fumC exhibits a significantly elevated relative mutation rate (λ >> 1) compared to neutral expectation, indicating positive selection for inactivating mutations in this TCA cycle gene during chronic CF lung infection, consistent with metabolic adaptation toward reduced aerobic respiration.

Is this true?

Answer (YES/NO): NO